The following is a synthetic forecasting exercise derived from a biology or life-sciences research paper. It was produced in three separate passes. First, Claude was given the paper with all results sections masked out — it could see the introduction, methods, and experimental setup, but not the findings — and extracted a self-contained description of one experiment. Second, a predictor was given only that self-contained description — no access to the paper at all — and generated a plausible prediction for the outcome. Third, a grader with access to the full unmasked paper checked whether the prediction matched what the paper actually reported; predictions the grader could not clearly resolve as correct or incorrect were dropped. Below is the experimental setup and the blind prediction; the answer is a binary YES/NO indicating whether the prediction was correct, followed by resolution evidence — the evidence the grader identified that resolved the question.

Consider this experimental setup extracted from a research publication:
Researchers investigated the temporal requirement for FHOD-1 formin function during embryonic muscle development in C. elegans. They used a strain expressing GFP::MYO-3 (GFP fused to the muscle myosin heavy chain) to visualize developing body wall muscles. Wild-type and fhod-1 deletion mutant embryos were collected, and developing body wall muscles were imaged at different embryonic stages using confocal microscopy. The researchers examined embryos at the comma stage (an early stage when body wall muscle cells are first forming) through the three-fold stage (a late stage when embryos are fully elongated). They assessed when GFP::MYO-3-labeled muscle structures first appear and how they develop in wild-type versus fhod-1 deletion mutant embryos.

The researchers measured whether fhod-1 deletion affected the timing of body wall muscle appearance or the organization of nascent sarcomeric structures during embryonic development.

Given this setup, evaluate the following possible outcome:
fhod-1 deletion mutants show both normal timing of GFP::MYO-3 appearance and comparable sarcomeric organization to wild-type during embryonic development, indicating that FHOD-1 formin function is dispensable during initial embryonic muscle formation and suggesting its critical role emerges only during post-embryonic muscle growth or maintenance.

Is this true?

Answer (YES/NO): NO